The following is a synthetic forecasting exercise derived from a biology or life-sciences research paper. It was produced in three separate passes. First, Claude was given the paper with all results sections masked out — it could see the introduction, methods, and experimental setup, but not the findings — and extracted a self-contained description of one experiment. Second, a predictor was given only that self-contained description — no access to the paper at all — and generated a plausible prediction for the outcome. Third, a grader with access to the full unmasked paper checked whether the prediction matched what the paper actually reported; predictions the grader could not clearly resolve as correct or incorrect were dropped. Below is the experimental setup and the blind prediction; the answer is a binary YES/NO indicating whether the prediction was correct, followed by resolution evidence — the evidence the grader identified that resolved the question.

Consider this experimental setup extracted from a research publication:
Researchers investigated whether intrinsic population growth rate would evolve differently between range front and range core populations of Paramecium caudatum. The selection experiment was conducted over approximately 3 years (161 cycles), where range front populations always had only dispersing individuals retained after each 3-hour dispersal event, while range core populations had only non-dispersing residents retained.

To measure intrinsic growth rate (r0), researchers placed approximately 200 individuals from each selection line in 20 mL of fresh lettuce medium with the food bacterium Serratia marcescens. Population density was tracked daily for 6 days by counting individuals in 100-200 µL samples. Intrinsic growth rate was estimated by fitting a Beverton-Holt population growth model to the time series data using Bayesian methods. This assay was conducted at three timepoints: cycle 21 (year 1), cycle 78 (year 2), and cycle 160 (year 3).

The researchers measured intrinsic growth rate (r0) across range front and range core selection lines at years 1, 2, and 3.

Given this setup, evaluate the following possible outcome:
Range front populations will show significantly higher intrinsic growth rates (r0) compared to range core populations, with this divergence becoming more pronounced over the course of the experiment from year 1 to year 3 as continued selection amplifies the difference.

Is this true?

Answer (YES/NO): NO